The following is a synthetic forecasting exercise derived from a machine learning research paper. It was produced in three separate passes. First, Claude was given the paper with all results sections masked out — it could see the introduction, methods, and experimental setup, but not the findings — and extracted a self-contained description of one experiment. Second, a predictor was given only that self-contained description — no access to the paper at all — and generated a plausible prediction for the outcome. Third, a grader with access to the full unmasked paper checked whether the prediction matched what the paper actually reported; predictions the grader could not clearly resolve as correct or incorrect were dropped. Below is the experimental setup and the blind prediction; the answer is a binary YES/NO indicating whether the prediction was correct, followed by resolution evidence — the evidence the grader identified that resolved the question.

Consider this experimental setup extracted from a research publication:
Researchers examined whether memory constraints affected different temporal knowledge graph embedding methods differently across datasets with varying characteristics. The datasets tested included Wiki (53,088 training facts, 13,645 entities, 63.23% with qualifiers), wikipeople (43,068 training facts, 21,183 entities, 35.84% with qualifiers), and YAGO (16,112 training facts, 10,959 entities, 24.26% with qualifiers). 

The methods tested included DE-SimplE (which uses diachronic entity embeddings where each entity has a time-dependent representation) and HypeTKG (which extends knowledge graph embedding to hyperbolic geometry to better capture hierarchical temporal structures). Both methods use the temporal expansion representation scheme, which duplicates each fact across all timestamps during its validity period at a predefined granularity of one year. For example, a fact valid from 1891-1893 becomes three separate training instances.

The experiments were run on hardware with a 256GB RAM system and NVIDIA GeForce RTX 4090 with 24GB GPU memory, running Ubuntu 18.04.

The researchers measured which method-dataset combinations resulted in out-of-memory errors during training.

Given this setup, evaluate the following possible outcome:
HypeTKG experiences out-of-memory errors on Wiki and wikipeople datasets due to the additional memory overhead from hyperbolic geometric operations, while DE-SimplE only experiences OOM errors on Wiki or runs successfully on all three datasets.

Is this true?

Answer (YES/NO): NO